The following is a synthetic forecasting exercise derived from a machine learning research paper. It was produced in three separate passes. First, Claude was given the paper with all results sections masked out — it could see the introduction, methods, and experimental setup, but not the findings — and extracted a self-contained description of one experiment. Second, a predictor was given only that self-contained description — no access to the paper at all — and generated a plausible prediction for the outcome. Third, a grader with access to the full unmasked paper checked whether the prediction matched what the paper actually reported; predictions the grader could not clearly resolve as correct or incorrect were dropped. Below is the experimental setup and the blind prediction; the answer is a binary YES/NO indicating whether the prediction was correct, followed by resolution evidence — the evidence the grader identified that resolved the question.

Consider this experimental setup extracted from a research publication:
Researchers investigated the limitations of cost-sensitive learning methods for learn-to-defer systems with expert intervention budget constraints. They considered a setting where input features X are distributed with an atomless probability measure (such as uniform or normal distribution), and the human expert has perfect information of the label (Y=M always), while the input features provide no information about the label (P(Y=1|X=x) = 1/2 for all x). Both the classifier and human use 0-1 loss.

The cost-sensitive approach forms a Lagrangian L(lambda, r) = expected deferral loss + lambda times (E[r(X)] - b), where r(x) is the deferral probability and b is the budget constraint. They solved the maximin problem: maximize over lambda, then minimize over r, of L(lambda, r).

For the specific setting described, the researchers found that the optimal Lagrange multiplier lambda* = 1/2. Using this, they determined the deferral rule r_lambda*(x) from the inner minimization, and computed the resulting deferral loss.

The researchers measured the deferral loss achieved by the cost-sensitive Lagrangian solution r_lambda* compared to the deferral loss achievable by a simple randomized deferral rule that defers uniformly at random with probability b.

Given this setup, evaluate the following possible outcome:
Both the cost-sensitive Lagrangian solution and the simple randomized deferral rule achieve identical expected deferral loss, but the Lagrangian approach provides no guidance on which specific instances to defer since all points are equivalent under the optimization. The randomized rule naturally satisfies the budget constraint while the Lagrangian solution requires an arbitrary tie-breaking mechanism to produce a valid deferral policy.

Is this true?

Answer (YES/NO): NO